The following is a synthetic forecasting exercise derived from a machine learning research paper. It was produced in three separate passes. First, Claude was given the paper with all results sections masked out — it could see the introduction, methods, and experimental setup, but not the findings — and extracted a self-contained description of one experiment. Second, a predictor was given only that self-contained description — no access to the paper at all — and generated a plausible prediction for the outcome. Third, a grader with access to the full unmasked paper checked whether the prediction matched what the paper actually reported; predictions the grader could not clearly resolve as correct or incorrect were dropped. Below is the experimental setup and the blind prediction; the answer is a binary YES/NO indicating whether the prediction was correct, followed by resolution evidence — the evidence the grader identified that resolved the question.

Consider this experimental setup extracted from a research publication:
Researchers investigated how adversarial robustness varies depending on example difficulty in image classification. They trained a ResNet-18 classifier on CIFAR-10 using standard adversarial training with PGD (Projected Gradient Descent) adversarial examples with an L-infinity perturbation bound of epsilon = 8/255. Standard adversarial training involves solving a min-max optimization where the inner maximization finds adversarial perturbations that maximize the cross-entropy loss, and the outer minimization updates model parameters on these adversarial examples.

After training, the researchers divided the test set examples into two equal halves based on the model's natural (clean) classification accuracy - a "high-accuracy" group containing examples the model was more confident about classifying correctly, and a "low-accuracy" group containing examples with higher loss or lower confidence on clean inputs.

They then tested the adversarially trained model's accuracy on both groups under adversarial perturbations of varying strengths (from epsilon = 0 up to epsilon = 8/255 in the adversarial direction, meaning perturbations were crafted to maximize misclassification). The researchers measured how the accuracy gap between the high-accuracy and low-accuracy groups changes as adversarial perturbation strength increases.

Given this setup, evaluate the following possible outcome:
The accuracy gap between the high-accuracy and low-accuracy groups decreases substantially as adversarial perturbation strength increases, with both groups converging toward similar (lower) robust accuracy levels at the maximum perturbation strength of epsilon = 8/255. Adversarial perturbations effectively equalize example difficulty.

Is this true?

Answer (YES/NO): NO